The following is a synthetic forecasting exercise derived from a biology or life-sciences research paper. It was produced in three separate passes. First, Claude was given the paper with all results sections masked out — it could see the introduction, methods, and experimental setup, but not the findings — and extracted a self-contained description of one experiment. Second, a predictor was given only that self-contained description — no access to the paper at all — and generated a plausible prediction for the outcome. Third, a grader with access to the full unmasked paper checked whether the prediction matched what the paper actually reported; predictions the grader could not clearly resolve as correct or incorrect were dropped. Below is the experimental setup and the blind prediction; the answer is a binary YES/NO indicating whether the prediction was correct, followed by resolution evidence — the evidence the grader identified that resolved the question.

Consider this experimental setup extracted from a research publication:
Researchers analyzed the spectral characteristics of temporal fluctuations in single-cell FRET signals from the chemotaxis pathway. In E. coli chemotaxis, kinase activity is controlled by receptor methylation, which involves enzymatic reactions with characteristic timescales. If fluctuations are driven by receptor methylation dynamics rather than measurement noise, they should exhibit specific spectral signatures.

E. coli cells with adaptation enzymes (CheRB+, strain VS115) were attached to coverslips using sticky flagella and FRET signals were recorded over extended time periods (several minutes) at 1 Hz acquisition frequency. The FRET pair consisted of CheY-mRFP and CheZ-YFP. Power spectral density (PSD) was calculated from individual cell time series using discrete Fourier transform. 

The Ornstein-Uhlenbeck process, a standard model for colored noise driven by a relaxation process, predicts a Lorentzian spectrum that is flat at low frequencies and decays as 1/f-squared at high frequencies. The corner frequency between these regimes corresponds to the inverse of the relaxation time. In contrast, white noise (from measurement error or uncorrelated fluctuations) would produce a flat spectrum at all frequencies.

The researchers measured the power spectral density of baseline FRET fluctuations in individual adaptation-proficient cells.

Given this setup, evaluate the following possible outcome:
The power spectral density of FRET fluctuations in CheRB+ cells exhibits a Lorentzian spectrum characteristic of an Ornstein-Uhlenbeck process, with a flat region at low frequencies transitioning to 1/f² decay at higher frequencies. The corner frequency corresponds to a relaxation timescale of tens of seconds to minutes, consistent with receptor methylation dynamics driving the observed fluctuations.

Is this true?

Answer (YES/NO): NO